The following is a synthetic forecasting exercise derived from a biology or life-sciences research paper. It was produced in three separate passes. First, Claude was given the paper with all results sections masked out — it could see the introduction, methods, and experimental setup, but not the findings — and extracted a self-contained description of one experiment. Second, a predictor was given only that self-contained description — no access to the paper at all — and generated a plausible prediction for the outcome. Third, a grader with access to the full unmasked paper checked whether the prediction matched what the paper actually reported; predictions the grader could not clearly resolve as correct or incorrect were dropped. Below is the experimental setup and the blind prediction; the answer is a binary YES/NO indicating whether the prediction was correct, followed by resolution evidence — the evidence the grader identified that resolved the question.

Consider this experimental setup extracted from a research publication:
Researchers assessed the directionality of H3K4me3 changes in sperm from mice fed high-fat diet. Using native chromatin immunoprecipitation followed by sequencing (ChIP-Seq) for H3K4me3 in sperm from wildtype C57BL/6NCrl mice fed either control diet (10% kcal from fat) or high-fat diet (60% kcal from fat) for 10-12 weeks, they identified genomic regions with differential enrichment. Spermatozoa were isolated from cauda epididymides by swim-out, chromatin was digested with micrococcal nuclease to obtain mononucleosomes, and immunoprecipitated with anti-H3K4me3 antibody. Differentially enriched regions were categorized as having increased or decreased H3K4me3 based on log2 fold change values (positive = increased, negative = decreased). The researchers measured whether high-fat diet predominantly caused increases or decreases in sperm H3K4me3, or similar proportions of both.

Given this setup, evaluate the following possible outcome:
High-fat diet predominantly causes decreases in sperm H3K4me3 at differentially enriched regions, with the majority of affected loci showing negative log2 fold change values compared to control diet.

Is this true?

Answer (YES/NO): NO